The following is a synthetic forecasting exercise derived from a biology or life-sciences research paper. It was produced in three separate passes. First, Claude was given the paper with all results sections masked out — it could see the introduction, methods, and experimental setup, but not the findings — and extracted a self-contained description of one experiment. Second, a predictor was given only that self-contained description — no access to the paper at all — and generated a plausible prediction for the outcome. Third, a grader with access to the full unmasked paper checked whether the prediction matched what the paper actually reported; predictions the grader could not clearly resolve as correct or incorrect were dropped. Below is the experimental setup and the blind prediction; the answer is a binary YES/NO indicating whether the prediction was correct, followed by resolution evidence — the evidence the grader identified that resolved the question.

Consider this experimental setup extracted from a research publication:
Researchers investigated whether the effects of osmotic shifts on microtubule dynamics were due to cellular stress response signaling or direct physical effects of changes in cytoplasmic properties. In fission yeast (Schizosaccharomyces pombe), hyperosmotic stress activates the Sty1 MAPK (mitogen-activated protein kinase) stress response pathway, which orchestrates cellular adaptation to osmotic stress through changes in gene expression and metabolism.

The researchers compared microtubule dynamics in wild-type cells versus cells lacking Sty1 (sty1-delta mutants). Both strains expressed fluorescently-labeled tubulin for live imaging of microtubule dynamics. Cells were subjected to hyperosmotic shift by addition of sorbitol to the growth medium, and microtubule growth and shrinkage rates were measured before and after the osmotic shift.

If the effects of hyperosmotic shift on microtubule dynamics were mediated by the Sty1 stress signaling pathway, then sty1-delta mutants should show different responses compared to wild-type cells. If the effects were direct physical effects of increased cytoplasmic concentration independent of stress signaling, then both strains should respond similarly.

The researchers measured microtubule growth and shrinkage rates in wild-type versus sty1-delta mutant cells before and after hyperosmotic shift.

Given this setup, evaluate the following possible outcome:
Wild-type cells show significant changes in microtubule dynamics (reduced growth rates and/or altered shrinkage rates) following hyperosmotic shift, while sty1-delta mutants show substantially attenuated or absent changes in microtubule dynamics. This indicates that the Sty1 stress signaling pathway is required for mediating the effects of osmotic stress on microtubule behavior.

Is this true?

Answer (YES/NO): NO